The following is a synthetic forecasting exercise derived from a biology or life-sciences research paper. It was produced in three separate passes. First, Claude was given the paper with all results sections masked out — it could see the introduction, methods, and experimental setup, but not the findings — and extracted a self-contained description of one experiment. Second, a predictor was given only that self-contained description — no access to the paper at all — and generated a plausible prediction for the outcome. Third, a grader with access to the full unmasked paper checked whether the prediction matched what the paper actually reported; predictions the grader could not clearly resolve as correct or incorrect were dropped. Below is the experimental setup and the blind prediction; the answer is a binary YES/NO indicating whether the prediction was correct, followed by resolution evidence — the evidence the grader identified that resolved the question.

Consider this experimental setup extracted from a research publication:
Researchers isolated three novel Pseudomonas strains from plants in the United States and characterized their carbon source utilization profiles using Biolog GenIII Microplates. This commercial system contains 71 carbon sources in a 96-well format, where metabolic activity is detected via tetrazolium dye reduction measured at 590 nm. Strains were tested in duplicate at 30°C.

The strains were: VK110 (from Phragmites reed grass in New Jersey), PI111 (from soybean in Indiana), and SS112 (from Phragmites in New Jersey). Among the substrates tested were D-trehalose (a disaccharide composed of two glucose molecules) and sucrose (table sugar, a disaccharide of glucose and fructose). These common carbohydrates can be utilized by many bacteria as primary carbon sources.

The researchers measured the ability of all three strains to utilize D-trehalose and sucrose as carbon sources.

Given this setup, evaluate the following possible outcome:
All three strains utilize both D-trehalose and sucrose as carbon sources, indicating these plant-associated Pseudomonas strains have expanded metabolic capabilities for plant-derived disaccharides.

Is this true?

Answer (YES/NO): NO